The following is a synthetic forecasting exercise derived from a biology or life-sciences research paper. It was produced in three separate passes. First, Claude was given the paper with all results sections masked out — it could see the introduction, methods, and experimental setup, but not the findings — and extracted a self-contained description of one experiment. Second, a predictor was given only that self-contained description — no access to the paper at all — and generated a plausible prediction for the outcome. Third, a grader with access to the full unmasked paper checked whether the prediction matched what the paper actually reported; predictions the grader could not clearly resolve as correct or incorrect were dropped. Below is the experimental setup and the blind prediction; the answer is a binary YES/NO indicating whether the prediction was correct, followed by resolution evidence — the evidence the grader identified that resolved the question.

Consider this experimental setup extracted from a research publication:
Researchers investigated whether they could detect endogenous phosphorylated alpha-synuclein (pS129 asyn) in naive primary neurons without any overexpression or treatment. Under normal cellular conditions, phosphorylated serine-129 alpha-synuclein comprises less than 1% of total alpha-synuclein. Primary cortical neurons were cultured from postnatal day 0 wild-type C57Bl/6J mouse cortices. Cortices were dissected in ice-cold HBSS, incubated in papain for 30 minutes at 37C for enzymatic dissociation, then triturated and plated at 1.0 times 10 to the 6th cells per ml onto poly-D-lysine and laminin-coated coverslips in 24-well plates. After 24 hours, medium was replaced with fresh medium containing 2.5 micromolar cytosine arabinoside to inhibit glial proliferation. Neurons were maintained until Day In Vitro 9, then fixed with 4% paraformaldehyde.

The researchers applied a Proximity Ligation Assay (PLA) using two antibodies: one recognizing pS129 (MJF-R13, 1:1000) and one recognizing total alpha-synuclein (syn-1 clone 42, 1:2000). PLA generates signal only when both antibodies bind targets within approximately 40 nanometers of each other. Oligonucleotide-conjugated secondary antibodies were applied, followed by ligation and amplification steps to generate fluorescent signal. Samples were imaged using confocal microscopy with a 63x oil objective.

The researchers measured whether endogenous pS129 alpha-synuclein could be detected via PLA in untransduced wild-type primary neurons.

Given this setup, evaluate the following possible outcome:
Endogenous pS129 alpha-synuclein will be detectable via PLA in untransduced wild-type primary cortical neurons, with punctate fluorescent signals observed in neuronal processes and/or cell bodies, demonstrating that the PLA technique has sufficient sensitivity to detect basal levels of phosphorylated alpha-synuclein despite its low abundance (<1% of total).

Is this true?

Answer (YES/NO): YES